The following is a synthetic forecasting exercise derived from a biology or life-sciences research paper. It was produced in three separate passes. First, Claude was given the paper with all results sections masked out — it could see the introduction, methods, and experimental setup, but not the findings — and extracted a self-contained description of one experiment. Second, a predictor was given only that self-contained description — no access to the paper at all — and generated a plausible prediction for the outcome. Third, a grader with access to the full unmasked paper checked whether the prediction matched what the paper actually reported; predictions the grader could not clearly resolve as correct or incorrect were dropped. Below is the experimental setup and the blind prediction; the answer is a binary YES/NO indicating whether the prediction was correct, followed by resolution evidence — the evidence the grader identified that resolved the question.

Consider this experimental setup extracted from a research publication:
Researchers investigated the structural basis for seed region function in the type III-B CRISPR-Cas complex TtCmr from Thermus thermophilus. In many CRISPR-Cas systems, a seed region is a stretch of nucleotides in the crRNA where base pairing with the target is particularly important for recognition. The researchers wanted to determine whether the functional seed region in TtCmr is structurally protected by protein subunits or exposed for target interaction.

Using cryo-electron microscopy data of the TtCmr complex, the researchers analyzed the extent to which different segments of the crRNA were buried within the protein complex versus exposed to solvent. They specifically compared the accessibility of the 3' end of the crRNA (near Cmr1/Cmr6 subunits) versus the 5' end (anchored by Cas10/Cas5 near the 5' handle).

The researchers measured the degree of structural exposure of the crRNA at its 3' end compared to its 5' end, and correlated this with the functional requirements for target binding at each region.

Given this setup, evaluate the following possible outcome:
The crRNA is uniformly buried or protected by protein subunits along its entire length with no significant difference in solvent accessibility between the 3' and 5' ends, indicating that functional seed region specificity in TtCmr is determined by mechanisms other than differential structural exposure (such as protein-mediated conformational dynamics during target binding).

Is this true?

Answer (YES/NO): NO